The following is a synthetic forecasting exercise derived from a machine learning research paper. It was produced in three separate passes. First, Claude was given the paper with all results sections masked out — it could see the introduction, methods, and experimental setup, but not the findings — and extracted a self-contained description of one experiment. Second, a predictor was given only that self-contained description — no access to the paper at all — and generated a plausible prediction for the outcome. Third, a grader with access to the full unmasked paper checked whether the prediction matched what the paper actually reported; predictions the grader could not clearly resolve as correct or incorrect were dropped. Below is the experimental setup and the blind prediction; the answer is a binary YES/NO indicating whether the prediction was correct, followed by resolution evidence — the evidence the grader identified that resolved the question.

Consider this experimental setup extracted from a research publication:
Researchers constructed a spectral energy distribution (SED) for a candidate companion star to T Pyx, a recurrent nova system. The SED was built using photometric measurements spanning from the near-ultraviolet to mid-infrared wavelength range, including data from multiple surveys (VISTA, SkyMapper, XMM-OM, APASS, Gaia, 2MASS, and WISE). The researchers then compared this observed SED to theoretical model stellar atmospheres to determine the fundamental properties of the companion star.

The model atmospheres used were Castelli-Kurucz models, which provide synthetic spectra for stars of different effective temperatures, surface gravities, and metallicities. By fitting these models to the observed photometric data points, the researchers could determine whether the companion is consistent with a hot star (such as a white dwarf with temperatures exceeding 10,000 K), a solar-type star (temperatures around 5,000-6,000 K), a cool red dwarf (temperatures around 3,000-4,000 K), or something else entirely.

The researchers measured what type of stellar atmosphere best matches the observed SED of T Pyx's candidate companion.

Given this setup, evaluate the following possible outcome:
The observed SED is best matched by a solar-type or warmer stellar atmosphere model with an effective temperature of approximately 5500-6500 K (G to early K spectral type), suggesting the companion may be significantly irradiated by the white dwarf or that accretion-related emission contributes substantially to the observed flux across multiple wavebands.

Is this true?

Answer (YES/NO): YES